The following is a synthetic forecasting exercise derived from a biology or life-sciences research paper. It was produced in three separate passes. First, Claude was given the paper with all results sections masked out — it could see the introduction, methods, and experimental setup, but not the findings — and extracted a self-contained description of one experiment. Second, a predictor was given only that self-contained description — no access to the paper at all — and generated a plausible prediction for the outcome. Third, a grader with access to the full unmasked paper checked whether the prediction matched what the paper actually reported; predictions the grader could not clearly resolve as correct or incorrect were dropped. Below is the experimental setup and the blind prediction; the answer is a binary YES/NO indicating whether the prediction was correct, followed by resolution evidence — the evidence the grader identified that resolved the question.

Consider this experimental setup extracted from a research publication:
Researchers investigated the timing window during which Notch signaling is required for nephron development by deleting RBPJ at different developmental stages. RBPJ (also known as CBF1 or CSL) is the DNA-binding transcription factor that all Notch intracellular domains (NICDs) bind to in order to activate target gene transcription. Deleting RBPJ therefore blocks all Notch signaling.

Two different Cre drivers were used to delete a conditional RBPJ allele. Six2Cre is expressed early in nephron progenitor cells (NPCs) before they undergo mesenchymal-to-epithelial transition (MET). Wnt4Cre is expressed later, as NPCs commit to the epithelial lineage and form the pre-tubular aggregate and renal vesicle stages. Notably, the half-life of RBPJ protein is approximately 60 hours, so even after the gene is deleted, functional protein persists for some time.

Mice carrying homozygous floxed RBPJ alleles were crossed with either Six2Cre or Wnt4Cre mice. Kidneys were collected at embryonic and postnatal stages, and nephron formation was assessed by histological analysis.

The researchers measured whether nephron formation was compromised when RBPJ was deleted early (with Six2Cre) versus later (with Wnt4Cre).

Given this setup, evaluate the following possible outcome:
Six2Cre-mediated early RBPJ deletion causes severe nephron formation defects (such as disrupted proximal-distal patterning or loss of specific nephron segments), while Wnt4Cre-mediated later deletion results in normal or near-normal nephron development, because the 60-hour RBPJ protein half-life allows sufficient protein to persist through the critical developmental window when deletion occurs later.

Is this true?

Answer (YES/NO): YES